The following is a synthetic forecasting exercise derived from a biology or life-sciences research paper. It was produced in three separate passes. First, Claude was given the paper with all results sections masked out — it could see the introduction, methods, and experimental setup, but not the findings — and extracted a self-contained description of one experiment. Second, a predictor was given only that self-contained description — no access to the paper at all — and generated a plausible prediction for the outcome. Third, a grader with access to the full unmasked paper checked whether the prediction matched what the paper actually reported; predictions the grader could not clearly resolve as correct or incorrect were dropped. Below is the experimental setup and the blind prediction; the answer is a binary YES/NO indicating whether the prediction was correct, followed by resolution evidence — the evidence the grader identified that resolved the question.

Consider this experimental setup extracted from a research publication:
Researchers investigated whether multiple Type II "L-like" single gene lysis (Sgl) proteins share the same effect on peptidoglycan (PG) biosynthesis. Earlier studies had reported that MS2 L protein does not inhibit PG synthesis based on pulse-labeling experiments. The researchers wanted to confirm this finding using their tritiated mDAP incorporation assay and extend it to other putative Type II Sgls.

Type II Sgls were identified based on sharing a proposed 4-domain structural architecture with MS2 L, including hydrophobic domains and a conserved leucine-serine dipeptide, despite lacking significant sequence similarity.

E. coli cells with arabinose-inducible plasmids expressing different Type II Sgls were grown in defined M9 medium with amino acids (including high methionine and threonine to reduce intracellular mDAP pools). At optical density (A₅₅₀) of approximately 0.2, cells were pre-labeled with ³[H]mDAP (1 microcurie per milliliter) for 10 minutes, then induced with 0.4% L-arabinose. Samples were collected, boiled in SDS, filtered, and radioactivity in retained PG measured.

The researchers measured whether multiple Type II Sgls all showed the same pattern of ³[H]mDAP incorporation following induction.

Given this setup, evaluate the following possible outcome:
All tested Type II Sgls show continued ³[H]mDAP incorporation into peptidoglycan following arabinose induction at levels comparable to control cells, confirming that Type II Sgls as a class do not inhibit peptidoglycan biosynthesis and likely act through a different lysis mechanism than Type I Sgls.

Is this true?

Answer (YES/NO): YES